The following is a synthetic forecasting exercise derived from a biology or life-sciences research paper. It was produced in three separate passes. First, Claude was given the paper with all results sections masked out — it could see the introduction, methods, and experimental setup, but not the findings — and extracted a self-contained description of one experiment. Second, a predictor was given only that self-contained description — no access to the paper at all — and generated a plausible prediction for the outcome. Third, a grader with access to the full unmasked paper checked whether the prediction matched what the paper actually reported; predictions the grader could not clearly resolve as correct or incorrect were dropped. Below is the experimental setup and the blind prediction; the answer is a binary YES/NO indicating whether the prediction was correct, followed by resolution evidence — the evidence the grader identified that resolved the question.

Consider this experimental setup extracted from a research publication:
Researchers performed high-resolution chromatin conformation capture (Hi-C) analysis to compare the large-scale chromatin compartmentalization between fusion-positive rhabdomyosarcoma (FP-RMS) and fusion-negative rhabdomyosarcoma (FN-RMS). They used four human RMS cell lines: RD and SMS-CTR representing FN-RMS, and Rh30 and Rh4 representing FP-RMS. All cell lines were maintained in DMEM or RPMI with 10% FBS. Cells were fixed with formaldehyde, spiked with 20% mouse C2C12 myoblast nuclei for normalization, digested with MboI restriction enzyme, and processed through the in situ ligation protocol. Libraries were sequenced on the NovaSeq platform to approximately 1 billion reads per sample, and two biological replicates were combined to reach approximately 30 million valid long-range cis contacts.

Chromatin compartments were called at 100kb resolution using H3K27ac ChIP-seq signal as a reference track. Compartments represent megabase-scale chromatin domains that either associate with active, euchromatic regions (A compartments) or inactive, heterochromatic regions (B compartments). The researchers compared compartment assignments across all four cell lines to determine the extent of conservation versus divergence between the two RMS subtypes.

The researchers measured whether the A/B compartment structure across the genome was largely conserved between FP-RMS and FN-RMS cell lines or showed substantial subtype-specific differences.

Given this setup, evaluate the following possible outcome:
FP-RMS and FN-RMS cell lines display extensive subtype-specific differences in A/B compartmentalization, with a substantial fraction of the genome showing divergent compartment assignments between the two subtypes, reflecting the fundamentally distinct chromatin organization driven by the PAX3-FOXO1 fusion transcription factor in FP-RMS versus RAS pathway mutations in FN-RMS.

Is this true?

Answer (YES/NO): NO